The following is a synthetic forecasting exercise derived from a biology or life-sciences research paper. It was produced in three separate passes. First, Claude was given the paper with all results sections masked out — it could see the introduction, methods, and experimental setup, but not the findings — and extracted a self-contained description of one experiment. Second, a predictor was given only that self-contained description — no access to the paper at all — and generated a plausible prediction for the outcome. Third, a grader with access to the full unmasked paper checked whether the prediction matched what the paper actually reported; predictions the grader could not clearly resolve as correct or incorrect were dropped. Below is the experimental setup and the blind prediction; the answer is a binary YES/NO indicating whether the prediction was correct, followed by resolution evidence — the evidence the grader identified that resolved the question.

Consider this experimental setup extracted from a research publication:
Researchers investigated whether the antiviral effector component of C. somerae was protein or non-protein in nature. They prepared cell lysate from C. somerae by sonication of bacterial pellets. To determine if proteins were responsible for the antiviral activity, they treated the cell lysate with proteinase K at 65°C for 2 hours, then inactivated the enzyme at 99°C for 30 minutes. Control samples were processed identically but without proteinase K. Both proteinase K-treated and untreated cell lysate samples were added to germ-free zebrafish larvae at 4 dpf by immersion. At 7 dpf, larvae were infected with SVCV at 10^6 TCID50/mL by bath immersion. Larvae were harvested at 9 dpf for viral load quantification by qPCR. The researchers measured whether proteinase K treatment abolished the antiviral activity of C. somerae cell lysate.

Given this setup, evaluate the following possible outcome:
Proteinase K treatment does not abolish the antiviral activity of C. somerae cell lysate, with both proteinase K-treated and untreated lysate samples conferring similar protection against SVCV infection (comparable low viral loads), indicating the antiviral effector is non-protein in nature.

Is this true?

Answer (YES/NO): YES